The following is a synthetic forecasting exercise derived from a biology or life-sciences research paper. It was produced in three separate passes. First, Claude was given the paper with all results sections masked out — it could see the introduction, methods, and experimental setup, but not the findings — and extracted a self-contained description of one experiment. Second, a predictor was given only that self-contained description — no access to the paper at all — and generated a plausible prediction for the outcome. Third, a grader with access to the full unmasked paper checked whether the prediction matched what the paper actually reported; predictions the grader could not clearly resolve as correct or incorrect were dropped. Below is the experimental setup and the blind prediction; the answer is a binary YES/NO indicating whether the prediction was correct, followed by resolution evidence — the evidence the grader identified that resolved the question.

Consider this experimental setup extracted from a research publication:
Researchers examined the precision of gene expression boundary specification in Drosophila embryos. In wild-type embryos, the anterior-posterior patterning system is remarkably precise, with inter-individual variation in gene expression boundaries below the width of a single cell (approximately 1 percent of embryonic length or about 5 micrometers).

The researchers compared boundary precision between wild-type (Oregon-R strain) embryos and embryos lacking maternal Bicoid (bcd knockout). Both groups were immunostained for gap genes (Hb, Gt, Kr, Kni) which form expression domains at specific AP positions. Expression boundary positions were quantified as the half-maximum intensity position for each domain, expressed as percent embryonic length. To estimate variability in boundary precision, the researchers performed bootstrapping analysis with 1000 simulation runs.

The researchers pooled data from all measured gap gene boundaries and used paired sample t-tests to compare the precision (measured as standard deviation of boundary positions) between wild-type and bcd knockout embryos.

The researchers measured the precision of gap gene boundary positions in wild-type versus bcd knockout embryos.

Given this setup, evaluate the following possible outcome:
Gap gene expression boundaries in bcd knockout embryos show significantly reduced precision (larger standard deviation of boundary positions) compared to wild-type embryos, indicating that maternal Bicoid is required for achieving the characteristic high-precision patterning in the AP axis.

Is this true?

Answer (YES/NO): YES